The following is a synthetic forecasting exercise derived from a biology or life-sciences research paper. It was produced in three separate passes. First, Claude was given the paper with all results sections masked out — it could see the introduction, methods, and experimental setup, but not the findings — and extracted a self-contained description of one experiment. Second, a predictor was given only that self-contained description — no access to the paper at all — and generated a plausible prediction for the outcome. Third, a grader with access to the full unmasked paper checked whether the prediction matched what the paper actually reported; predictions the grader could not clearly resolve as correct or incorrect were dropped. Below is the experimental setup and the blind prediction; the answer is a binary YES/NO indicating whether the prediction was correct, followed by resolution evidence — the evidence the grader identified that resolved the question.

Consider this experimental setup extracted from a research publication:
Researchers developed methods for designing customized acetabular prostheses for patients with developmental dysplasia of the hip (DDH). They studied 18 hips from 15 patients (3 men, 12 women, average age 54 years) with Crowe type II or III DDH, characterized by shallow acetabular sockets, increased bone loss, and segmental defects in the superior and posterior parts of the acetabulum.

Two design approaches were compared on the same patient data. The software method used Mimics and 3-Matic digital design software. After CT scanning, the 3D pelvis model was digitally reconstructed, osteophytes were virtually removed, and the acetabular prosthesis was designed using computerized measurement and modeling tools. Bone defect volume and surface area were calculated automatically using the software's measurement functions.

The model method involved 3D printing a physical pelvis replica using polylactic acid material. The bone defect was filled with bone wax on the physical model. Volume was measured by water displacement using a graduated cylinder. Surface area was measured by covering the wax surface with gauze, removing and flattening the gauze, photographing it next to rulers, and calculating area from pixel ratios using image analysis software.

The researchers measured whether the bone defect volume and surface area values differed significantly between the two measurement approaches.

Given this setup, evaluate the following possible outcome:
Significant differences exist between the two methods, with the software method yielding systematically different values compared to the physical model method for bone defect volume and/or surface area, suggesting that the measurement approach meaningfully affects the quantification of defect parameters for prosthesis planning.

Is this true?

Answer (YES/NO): YES